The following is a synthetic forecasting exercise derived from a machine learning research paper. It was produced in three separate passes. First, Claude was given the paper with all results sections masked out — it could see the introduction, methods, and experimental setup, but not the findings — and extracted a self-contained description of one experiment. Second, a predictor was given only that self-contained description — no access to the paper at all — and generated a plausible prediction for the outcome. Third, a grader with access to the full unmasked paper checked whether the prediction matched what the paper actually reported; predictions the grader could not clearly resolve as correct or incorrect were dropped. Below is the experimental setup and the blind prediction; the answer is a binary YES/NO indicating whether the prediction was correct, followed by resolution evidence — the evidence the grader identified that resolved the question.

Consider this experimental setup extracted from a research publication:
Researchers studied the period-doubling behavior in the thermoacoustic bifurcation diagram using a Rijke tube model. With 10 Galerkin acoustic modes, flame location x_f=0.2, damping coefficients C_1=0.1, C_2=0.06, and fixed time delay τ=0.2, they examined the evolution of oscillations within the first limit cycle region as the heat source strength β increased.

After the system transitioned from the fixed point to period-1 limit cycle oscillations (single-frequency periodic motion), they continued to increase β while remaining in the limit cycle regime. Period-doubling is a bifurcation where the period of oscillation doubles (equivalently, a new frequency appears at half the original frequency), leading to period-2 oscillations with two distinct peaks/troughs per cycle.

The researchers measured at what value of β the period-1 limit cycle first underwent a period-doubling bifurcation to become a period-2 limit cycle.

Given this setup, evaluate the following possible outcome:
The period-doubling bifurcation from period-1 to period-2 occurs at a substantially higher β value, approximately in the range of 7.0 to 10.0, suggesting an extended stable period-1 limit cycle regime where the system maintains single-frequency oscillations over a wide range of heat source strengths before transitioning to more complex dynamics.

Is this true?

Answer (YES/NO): NO